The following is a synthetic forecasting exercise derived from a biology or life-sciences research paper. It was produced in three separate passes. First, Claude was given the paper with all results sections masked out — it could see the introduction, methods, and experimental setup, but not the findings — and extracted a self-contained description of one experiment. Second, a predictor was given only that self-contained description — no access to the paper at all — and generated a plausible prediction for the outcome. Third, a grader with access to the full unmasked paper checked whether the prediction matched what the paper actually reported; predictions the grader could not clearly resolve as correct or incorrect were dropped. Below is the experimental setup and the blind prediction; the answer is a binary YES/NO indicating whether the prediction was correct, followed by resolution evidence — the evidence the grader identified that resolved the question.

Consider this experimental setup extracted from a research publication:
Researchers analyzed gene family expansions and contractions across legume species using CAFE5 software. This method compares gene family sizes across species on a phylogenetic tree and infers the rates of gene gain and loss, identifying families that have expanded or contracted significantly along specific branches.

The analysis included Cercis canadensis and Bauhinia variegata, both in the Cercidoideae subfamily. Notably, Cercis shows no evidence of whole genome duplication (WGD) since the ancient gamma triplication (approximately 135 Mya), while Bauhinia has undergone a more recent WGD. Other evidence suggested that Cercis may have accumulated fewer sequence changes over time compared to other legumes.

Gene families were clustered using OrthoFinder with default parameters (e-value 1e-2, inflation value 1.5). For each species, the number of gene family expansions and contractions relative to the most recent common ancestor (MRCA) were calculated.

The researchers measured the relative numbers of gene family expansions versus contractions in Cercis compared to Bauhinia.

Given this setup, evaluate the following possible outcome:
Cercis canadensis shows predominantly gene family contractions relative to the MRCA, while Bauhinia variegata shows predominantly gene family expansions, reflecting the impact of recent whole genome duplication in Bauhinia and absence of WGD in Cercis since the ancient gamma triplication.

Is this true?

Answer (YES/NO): YES